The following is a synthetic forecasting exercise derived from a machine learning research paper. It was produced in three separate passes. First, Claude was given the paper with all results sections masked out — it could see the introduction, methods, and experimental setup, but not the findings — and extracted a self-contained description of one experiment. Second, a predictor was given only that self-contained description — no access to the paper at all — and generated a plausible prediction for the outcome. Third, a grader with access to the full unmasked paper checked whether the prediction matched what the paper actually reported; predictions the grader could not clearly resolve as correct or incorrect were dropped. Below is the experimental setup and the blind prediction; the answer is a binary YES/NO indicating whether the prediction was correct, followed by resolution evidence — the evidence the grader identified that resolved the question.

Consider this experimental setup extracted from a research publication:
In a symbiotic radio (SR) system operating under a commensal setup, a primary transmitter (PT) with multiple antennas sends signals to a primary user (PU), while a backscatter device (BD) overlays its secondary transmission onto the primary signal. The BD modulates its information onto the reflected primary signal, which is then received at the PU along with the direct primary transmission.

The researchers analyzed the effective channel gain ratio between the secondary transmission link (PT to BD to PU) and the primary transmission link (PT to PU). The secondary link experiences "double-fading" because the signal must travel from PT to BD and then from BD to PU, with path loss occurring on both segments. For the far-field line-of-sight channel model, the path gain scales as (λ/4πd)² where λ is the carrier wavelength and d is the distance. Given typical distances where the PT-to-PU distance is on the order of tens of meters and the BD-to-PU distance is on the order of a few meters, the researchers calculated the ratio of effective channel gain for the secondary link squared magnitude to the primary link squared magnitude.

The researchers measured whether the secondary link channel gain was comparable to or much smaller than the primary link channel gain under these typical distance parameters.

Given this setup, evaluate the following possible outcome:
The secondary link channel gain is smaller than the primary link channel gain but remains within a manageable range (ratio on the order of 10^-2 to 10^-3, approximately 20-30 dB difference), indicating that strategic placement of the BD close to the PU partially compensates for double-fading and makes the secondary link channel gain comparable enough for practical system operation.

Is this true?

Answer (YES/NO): NO